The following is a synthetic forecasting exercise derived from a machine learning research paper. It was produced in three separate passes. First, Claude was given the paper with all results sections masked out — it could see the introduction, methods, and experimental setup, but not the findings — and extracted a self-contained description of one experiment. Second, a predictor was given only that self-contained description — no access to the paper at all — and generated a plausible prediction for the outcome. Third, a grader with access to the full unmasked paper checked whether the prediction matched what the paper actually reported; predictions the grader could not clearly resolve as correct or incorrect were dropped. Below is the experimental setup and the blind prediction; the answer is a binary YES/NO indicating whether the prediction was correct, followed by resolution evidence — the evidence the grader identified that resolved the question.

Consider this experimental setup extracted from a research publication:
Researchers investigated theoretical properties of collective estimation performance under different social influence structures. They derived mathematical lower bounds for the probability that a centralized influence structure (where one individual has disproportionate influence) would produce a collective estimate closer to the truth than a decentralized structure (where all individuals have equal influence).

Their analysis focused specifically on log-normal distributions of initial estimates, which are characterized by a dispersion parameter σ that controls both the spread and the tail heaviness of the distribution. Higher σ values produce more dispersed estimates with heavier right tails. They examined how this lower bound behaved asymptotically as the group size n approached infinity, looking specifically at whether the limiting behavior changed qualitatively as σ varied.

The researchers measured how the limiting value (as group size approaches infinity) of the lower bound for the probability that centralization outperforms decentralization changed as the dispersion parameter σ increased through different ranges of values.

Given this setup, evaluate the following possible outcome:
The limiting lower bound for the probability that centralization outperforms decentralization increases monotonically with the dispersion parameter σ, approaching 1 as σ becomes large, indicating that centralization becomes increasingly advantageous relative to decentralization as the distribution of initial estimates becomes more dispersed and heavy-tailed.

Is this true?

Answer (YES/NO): NO